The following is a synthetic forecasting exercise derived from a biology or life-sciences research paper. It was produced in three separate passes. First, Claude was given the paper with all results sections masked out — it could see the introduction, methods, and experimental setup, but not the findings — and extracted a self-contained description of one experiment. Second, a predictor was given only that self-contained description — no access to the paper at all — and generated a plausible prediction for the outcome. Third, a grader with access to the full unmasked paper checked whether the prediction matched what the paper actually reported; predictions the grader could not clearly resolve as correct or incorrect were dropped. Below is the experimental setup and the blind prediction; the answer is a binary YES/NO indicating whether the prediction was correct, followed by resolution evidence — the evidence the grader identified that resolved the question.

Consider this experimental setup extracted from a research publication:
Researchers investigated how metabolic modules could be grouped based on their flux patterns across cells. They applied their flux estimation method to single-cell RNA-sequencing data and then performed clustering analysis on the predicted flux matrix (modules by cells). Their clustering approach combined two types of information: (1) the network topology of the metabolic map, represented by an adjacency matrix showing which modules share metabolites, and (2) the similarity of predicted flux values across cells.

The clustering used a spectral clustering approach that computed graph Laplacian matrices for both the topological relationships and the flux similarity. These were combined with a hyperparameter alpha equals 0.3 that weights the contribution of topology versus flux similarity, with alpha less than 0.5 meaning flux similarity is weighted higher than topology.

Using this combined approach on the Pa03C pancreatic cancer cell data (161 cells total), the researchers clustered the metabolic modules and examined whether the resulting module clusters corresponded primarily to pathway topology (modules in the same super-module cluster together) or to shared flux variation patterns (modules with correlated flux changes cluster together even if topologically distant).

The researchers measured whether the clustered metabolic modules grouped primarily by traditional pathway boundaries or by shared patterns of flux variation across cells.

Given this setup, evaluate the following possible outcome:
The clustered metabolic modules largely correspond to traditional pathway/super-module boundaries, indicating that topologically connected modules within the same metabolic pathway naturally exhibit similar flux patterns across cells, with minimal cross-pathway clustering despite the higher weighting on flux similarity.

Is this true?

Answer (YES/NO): NO